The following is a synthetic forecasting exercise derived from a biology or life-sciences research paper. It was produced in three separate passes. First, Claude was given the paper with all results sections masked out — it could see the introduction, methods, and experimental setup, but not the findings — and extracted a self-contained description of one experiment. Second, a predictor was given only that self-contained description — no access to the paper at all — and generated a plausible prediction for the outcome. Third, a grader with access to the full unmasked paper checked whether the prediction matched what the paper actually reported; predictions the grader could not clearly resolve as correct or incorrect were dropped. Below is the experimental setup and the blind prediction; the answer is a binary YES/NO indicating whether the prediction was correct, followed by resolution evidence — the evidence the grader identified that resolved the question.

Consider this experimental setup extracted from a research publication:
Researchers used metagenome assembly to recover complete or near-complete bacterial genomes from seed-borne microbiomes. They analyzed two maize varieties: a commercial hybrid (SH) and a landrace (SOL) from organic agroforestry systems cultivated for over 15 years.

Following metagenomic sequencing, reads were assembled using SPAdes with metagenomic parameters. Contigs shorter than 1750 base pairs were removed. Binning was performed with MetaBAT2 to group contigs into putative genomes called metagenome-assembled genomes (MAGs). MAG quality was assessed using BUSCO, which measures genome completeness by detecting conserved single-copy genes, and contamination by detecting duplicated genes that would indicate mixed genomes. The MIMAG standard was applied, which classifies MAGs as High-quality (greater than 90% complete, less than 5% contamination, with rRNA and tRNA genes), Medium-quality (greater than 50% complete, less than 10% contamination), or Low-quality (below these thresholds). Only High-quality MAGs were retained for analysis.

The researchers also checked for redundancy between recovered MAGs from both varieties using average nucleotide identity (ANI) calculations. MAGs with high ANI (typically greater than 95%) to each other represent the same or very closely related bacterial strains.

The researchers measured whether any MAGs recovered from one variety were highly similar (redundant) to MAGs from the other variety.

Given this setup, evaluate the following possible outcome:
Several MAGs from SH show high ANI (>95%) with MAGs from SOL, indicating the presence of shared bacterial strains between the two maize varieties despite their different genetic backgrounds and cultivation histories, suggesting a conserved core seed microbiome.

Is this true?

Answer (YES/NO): YES